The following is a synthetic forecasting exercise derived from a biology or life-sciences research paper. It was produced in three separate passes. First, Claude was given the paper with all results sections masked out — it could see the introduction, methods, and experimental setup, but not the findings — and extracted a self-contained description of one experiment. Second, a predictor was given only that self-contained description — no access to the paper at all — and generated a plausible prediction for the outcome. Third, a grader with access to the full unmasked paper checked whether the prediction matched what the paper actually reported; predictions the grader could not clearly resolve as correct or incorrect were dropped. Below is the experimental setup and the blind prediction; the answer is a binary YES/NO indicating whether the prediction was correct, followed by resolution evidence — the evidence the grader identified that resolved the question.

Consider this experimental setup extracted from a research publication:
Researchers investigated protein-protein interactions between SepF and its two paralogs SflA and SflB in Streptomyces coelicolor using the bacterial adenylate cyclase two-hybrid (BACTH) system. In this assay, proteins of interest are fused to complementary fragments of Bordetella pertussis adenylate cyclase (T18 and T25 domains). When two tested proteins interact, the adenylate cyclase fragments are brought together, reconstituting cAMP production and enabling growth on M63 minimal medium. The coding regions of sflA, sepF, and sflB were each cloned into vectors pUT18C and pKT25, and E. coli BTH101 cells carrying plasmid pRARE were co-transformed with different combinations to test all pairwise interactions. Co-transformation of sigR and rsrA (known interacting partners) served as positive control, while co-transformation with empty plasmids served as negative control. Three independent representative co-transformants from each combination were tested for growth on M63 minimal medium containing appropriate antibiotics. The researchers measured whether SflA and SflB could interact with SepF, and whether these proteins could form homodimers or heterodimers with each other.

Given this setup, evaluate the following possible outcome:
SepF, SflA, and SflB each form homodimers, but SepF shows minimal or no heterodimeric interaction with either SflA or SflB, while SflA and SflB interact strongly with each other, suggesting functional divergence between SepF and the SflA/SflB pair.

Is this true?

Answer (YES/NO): NO